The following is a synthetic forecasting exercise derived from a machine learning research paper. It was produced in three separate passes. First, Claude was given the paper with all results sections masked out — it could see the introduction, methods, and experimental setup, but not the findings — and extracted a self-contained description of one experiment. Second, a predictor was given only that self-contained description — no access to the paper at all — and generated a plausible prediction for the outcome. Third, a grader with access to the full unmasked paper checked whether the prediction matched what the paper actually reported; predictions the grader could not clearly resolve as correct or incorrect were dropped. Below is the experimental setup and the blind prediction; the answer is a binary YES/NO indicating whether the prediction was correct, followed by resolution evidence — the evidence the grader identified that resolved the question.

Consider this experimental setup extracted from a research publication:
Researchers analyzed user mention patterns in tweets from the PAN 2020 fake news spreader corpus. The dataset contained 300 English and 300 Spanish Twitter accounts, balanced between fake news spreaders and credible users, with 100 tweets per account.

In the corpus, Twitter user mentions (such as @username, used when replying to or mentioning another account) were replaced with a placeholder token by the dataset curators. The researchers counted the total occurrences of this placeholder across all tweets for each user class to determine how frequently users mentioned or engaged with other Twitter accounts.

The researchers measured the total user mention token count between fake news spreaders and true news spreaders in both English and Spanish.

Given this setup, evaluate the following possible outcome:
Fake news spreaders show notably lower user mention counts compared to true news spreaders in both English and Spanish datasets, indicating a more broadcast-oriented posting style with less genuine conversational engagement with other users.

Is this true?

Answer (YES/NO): YES